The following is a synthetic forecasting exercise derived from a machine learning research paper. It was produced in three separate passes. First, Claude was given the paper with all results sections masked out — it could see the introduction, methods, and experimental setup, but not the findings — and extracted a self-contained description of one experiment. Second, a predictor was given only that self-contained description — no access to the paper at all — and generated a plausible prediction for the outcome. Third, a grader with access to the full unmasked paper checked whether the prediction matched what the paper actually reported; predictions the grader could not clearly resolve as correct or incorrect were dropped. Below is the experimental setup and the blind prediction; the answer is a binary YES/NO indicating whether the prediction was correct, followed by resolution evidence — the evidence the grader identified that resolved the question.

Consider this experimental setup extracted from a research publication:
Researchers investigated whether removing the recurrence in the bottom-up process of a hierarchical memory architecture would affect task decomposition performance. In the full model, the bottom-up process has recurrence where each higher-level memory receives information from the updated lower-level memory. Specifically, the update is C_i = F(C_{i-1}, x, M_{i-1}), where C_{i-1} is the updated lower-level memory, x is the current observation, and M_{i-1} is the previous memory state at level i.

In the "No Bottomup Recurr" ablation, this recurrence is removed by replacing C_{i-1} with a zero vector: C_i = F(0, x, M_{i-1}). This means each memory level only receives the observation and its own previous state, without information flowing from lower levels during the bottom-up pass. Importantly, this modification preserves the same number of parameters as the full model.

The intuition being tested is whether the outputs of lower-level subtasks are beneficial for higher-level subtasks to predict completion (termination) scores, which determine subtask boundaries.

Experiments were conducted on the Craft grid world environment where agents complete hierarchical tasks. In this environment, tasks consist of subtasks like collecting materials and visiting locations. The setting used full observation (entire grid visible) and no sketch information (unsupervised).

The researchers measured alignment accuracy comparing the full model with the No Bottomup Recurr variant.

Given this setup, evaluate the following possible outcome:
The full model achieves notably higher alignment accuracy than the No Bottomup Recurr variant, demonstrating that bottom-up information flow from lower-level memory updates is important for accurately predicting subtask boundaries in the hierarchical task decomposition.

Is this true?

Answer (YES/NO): NO